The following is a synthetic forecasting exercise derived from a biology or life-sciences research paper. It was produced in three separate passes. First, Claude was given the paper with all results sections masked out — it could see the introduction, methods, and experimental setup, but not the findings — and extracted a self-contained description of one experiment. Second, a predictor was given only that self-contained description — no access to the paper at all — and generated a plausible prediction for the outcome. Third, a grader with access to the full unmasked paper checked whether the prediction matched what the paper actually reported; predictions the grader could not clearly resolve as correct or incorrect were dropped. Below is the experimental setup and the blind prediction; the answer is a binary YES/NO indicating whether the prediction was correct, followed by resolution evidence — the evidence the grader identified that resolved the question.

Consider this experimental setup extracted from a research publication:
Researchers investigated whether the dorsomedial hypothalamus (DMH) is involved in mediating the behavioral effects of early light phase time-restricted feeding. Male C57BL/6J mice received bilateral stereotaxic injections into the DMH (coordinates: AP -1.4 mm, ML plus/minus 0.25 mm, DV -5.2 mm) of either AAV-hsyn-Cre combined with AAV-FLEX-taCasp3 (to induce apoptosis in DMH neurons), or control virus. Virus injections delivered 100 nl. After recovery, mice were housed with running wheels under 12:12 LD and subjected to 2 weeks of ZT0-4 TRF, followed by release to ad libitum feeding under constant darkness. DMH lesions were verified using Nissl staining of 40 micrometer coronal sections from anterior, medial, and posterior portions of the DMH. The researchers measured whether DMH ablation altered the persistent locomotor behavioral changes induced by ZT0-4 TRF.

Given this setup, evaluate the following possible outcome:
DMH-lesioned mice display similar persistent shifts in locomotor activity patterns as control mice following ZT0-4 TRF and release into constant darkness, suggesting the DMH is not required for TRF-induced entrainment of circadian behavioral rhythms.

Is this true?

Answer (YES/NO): YES